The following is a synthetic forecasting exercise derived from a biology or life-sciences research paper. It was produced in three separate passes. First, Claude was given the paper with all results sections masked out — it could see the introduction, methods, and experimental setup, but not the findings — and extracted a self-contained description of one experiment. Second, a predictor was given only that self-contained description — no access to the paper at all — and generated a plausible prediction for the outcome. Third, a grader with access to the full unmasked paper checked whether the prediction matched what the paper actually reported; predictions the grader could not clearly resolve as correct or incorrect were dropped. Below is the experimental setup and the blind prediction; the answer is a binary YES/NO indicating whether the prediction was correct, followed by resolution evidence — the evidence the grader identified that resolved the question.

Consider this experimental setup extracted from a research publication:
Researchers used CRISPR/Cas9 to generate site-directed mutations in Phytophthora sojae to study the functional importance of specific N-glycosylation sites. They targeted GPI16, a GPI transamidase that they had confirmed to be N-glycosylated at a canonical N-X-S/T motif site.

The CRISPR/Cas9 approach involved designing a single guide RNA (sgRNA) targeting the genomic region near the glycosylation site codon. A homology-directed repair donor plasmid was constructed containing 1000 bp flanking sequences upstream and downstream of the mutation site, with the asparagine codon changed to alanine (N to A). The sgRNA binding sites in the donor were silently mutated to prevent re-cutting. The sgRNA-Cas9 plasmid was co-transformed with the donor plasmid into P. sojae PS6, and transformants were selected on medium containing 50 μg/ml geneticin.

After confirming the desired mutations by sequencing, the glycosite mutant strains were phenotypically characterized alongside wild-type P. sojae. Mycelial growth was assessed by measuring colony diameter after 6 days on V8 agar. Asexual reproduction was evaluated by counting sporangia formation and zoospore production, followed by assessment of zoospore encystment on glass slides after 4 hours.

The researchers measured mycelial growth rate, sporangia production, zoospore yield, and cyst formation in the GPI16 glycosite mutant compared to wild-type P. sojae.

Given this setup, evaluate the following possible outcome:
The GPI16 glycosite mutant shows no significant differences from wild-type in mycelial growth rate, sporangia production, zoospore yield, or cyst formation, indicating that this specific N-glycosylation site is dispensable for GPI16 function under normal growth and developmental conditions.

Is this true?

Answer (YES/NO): NO